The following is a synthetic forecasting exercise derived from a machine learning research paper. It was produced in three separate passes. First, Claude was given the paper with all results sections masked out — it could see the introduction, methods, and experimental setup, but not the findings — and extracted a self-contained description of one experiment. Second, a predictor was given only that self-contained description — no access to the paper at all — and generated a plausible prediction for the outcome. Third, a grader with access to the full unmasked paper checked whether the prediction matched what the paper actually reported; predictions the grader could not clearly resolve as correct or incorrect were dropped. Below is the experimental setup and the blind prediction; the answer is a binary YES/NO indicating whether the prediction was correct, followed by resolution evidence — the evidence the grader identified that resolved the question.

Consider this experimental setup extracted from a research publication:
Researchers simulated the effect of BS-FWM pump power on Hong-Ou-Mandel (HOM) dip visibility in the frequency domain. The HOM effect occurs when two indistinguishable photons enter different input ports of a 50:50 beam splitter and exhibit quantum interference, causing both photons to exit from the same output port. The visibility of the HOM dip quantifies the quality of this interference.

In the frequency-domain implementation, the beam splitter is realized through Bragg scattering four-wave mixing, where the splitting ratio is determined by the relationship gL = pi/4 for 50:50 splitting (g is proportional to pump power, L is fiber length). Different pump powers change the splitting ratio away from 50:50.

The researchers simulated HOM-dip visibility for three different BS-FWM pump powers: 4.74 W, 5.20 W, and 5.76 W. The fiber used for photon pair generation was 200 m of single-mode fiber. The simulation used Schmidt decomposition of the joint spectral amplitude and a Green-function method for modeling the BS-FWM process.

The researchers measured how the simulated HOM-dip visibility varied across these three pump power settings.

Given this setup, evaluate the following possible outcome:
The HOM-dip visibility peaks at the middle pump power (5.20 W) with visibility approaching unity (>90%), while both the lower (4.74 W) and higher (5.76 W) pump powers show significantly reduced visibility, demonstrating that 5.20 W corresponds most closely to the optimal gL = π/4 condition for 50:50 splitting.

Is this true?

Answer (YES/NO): NO